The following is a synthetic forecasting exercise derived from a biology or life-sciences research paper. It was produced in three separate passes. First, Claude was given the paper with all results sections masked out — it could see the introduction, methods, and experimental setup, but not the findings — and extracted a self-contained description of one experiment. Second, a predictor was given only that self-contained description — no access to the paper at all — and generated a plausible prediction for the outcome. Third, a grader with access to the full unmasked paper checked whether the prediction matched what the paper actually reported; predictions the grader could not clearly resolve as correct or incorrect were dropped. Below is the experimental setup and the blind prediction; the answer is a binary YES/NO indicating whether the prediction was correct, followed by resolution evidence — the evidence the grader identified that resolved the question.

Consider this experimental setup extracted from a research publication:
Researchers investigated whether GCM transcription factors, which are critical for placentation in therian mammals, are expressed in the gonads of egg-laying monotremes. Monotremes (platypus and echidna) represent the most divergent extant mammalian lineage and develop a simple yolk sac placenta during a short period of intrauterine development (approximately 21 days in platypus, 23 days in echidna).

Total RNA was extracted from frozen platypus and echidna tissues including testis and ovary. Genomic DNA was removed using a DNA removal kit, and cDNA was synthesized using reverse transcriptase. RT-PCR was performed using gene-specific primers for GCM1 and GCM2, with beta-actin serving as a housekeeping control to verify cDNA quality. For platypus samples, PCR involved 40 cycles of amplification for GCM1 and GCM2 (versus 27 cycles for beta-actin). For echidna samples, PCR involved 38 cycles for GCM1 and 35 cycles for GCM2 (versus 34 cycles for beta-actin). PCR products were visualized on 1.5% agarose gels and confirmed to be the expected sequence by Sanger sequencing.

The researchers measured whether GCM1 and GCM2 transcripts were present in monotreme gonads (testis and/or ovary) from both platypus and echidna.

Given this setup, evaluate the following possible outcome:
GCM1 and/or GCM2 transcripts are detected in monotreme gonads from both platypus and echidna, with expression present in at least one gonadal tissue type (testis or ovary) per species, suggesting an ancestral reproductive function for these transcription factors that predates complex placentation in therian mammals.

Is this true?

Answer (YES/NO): YES